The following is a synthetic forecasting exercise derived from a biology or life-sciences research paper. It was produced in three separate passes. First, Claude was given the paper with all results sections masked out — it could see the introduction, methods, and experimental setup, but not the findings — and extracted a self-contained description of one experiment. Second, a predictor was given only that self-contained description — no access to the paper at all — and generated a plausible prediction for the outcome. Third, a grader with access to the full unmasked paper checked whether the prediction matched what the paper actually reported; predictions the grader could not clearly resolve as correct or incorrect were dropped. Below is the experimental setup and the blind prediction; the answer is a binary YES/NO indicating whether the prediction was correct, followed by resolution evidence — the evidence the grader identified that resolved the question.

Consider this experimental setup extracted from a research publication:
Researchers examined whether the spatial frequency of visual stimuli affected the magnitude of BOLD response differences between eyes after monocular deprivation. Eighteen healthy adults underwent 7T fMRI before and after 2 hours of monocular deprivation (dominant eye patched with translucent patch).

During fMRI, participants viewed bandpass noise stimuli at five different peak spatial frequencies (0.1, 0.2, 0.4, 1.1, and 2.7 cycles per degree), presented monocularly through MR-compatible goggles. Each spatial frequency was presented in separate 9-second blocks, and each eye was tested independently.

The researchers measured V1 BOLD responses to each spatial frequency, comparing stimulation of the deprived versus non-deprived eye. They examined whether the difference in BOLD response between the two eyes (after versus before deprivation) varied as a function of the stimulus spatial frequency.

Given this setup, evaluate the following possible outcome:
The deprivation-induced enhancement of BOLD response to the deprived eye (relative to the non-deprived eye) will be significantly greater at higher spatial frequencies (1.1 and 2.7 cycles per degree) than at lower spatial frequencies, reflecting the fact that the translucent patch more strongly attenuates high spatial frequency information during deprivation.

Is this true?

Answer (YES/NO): YES